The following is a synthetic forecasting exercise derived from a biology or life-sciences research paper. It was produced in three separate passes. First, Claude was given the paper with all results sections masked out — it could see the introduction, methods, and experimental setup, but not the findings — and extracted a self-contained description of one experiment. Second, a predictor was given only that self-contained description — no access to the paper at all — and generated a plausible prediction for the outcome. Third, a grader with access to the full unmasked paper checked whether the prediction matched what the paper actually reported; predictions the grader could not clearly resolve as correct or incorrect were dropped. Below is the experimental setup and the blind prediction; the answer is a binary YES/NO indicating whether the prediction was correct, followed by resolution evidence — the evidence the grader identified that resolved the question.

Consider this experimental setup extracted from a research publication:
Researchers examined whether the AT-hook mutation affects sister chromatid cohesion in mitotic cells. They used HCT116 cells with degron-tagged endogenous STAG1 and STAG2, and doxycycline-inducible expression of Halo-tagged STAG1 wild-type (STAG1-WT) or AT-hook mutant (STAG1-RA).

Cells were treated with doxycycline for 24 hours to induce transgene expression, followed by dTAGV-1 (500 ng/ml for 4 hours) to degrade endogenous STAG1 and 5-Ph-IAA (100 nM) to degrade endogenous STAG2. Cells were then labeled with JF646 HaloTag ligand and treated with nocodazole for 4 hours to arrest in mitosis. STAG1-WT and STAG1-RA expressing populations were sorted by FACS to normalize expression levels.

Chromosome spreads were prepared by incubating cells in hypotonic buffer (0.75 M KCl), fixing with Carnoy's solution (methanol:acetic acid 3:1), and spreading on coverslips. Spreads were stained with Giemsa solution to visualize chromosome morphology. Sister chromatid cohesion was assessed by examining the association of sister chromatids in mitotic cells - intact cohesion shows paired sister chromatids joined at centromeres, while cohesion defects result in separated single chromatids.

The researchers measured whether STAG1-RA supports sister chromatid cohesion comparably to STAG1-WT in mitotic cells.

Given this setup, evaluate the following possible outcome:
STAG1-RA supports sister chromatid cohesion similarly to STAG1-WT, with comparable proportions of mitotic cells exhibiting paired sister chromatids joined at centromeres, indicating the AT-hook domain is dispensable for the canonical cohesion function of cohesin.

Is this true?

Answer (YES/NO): YES